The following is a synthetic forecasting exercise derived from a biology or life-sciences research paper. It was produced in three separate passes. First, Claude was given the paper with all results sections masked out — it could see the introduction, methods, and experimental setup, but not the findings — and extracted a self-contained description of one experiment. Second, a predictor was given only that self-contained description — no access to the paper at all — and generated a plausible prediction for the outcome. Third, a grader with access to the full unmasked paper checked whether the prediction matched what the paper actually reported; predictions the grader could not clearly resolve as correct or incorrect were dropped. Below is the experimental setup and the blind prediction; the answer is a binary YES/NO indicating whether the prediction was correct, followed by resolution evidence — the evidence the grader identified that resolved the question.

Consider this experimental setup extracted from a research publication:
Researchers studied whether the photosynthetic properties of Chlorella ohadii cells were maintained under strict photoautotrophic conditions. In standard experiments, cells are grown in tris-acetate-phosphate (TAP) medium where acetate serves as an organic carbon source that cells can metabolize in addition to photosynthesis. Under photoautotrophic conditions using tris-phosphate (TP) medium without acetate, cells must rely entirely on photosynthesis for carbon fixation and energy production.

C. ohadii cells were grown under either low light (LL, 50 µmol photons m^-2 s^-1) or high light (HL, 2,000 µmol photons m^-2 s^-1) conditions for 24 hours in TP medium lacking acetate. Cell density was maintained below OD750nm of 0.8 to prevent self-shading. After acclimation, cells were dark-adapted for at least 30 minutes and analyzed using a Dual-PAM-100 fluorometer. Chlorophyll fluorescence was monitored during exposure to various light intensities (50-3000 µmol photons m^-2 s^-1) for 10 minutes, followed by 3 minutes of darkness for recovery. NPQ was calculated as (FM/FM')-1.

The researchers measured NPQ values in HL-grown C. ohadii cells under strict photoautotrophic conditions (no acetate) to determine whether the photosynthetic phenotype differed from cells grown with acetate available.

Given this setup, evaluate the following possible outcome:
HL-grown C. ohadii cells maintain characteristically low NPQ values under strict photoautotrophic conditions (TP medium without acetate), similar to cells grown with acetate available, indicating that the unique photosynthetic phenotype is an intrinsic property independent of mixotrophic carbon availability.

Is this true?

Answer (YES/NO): YES